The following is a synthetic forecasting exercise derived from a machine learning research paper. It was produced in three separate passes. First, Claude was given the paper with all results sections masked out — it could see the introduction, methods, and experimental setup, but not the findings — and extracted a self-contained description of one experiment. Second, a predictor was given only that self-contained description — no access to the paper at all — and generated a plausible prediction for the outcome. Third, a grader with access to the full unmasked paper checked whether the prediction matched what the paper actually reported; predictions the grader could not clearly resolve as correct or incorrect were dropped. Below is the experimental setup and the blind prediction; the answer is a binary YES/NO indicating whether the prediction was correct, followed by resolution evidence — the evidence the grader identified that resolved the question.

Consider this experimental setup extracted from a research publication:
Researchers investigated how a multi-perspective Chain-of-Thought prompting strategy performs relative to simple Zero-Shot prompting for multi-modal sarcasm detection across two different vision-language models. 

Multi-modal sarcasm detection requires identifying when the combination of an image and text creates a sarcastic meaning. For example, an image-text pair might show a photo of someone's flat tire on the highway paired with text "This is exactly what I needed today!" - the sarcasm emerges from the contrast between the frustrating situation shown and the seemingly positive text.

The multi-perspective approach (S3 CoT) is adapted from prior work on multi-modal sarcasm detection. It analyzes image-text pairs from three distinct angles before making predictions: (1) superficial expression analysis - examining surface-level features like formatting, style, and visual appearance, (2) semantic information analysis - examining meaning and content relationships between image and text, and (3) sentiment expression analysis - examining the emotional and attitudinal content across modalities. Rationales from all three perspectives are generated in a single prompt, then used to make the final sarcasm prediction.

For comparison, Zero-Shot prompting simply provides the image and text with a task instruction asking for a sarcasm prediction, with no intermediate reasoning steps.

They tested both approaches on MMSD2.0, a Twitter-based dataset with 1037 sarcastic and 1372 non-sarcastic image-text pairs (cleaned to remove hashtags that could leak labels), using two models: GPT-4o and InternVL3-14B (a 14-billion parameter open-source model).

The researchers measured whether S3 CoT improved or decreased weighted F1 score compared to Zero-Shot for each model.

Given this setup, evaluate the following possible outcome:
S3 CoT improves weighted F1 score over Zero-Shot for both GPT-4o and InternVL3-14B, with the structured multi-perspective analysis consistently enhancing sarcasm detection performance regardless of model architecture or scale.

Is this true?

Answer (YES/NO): NO